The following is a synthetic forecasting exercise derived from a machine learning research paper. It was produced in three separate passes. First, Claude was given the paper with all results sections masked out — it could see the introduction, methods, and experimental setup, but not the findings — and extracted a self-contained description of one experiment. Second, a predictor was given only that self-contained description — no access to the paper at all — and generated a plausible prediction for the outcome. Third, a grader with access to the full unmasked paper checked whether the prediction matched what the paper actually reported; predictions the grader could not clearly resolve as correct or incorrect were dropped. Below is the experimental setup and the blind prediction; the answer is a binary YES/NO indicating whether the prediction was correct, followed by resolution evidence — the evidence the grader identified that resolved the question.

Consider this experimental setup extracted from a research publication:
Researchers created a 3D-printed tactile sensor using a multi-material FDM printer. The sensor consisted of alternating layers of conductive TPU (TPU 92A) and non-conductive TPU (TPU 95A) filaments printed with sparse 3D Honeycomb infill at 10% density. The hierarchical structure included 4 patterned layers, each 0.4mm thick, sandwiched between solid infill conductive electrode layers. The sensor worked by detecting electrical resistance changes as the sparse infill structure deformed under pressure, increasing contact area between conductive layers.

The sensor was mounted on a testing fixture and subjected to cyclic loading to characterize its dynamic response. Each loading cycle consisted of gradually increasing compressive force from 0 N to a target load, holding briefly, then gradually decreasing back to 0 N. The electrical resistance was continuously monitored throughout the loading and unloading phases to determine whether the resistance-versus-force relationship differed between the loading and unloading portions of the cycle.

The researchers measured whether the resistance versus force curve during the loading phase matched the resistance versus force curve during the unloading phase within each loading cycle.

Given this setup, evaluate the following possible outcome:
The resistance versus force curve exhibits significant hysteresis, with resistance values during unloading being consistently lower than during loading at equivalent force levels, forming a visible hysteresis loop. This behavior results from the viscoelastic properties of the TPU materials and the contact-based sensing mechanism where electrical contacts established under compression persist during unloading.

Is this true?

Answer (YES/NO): NO